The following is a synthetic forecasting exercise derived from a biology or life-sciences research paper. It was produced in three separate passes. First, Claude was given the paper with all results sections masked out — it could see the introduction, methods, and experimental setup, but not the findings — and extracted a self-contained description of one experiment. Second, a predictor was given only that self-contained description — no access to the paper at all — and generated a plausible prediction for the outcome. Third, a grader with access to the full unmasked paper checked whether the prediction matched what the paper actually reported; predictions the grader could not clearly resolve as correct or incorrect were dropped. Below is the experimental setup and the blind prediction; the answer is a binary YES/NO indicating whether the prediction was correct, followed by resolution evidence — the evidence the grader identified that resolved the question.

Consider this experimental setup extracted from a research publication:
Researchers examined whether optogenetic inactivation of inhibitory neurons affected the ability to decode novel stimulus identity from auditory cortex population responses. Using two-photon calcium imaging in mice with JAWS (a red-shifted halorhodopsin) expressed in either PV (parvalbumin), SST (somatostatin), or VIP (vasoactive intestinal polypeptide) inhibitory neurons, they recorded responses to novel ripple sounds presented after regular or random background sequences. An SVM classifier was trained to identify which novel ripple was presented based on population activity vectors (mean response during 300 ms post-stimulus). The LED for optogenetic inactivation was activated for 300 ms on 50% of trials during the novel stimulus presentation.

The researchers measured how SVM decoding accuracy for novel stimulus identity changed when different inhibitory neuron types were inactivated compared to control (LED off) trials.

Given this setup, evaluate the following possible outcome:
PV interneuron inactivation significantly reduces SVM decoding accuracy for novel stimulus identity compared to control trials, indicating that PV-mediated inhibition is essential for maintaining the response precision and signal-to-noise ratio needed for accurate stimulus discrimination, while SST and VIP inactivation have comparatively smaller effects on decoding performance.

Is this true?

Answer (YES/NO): NO